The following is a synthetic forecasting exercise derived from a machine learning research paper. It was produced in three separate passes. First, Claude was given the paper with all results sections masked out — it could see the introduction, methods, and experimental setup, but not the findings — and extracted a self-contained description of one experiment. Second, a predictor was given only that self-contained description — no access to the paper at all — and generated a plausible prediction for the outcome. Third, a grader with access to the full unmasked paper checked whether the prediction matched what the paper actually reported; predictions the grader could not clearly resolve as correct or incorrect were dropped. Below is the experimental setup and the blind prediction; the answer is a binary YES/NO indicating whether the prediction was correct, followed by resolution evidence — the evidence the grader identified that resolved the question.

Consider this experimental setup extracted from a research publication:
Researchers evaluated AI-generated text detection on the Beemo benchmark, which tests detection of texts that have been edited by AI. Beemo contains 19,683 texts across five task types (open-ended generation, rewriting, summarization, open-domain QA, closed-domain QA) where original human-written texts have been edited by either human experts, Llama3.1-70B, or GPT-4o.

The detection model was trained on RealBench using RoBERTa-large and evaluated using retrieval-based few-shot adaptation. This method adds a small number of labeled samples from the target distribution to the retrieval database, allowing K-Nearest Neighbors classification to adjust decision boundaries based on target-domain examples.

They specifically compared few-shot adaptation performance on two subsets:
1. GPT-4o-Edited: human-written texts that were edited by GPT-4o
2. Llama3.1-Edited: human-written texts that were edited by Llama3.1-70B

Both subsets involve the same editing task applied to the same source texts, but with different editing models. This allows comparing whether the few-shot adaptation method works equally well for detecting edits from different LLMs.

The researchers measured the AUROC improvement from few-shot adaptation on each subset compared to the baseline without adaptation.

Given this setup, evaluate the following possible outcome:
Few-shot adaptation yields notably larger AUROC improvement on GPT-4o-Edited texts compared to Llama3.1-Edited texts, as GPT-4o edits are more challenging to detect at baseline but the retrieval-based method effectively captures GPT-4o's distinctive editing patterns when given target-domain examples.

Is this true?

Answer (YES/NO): NO